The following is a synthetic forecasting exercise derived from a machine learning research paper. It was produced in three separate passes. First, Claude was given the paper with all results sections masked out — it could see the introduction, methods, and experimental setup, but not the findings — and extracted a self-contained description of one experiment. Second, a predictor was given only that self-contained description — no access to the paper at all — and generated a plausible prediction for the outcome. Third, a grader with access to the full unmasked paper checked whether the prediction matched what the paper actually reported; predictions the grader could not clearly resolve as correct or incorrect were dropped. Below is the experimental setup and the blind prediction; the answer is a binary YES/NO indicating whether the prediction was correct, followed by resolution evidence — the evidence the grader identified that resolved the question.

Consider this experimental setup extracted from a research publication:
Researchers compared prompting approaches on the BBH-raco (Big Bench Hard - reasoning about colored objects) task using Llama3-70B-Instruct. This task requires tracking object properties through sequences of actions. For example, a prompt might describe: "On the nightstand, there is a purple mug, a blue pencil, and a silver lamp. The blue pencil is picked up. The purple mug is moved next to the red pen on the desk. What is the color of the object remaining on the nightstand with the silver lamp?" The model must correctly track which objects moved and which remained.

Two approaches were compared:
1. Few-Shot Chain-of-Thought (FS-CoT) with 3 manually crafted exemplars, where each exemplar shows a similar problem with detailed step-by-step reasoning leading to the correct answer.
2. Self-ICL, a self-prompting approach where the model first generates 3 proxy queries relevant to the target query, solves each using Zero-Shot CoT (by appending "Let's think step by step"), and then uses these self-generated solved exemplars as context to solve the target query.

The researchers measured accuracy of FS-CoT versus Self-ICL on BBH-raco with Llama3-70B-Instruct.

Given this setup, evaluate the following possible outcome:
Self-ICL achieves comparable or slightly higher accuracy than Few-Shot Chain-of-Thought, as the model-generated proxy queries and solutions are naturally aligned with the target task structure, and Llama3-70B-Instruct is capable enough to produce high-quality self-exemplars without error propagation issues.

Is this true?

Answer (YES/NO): NO